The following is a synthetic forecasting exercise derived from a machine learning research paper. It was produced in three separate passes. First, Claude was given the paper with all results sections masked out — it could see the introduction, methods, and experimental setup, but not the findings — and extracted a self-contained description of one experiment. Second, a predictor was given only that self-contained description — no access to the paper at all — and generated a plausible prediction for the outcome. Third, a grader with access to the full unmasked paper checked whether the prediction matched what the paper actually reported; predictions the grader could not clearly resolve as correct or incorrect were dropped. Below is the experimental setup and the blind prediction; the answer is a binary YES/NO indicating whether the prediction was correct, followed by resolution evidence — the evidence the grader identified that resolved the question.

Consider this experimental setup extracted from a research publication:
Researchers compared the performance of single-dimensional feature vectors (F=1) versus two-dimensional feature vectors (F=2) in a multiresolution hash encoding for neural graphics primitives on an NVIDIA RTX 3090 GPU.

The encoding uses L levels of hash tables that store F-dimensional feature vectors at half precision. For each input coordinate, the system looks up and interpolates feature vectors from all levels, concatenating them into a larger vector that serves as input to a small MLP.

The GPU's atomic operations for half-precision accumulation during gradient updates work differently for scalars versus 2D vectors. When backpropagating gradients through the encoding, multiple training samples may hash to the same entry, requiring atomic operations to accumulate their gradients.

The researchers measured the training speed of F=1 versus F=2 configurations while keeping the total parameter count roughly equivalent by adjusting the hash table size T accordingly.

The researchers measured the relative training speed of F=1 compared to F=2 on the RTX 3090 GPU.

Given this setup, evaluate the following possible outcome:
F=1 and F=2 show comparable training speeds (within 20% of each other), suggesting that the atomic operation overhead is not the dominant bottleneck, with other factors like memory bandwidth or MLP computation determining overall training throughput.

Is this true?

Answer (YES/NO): NO